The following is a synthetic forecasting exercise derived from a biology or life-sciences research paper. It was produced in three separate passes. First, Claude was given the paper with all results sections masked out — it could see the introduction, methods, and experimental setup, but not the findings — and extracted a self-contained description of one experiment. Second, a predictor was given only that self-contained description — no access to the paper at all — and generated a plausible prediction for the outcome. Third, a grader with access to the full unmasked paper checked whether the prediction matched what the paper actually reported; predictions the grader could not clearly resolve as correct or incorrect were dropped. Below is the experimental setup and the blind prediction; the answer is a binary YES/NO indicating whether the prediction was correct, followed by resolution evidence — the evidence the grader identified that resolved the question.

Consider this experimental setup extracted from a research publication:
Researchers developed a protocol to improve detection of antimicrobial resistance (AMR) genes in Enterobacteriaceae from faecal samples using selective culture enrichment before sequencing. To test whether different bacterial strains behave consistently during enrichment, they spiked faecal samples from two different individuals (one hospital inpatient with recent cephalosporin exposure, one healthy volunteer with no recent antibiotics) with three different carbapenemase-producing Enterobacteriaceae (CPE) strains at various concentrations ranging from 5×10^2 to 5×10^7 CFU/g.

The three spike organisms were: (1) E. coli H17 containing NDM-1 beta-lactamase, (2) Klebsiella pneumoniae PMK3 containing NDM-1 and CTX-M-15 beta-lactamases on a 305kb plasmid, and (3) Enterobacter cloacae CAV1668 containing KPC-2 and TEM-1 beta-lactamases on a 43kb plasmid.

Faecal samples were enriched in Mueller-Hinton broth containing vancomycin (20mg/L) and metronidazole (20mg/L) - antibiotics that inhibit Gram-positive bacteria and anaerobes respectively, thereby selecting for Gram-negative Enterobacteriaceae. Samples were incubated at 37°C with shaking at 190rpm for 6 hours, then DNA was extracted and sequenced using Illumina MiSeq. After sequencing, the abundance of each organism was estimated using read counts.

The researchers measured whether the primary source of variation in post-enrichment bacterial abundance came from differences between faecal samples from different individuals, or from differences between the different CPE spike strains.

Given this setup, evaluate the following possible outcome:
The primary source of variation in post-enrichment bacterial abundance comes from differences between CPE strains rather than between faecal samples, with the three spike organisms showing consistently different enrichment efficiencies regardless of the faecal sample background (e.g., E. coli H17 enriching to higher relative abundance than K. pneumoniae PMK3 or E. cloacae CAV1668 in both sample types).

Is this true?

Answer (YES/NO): YES